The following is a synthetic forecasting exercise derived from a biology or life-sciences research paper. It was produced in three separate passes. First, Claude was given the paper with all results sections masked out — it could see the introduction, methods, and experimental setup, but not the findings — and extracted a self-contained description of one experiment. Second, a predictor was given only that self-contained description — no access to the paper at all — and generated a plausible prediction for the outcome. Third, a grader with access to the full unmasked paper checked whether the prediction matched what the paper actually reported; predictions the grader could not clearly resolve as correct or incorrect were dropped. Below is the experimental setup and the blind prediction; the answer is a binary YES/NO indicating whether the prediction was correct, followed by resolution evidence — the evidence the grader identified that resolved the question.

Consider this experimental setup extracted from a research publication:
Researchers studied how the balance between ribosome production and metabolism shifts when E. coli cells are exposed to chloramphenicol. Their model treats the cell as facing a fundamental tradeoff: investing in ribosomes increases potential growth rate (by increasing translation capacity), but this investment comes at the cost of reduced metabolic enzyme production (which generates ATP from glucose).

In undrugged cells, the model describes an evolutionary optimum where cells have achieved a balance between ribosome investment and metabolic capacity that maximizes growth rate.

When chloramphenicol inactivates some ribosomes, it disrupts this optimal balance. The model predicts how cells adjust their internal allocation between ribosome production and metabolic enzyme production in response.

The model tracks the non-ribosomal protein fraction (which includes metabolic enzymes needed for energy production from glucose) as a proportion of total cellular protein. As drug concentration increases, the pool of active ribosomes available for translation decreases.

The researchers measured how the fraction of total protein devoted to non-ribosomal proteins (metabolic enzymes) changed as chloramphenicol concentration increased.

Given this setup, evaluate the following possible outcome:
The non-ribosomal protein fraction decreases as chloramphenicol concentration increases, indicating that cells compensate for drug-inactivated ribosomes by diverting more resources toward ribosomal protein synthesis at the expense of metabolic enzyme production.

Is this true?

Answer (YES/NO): YES